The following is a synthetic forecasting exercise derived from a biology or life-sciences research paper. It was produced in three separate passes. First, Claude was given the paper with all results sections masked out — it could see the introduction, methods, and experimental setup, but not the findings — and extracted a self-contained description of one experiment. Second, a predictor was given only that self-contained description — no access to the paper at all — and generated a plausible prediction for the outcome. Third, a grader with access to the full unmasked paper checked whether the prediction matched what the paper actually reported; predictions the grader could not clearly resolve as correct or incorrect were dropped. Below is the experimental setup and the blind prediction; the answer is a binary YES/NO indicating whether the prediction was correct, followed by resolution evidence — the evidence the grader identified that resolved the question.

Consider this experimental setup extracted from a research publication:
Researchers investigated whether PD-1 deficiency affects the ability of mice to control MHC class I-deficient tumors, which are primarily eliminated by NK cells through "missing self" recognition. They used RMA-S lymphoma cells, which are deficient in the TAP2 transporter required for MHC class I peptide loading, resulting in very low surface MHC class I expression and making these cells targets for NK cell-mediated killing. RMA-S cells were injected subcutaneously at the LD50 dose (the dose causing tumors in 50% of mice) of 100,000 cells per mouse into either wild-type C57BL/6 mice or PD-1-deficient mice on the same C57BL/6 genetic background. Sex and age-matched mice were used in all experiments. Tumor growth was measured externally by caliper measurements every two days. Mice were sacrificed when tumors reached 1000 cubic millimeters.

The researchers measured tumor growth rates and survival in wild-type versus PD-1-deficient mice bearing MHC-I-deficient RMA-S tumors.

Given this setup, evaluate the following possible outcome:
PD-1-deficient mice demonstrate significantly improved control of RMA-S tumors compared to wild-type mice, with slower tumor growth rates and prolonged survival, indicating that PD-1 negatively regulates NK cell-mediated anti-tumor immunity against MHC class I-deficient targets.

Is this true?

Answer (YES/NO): NO